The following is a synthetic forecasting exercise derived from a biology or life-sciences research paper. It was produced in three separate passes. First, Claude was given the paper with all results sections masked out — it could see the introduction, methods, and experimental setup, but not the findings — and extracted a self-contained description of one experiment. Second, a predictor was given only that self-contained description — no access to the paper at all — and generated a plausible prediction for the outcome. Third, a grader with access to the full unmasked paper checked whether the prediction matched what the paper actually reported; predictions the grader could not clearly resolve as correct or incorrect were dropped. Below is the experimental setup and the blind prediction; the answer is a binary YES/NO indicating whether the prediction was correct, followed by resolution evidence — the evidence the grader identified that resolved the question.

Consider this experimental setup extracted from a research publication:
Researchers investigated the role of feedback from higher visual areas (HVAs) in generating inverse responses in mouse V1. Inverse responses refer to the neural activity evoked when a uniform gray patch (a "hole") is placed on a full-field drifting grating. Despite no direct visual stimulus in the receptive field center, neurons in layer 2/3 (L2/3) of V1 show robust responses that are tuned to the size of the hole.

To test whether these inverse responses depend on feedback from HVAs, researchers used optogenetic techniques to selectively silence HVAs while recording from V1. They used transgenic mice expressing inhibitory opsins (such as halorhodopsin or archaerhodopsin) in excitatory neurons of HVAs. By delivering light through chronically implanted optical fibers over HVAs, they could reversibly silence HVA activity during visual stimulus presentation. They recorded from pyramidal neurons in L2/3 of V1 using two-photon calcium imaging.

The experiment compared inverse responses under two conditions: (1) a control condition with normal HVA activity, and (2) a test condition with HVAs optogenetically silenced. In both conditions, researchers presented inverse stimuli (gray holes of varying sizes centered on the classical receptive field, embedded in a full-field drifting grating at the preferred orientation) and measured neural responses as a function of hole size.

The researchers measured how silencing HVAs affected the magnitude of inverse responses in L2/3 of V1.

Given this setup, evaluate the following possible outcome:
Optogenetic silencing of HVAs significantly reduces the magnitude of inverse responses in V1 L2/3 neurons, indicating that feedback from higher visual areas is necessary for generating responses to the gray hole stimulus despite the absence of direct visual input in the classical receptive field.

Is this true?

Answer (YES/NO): YES